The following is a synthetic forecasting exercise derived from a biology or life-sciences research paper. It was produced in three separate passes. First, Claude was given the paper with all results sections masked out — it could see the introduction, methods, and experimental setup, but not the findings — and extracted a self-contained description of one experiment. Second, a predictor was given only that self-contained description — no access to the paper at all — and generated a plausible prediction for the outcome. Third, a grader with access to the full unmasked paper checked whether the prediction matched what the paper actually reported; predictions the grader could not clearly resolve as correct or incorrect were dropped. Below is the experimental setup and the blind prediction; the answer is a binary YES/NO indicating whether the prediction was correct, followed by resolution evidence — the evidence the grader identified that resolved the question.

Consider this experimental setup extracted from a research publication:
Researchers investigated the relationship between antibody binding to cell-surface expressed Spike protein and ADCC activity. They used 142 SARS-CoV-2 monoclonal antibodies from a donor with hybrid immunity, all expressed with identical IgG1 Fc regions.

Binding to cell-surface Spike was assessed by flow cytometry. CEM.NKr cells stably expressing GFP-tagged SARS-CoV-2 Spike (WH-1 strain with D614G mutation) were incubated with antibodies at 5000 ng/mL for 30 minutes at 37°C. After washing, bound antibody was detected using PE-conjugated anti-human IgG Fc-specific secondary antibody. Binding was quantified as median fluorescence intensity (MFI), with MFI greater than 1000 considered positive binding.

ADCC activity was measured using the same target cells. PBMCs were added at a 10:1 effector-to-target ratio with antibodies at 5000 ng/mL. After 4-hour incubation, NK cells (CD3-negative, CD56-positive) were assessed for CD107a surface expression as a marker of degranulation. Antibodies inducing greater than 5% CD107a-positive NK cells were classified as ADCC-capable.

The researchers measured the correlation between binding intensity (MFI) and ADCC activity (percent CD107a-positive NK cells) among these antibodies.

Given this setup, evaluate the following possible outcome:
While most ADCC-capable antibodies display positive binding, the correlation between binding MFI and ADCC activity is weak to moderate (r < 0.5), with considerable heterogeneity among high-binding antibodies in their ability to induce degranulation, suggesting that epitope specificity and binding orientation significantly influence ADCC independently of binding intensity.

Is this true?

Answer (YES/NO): YES